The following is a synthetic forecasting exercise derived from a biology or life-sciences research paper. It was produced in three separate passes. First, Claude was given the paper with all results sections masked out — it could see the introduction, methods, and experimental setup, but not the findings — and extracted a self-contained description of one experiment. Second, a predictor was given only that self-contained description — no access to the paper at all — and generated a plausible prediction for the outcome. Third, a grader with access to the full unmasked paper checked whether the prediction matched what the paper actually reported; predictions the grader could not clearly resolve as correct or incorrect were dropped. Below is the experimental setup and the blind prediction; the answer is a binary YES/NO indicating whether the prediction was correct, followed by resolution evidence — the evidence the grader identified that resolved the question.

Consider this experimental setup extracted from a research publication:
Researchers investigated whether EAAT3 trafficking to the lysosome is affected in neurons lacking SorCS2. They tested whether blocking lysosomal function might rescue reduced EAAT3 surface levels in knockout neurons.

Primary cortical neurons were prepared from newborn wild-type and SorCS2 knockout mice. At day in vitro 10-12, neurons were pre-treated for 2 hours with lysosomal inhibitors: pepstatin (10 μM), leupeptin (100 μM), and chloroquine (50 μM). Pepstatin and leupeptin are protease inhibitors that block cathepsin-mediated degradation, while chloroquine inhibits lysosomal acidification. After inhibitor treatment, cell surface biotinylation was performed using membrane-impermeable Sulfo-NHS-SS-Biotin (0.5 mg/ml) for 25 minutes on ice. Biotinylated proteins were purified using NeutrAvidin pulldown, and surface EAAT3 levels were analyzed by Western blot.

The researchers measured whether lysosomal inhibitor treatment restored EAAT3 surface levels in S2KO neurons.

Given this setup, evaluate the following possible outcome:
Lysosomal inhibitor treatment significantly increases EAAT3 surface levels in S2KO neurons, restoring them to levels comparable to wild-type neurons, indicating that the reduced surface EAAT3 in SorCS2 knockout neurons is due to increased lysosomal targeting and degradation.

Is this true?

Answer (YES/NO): NO